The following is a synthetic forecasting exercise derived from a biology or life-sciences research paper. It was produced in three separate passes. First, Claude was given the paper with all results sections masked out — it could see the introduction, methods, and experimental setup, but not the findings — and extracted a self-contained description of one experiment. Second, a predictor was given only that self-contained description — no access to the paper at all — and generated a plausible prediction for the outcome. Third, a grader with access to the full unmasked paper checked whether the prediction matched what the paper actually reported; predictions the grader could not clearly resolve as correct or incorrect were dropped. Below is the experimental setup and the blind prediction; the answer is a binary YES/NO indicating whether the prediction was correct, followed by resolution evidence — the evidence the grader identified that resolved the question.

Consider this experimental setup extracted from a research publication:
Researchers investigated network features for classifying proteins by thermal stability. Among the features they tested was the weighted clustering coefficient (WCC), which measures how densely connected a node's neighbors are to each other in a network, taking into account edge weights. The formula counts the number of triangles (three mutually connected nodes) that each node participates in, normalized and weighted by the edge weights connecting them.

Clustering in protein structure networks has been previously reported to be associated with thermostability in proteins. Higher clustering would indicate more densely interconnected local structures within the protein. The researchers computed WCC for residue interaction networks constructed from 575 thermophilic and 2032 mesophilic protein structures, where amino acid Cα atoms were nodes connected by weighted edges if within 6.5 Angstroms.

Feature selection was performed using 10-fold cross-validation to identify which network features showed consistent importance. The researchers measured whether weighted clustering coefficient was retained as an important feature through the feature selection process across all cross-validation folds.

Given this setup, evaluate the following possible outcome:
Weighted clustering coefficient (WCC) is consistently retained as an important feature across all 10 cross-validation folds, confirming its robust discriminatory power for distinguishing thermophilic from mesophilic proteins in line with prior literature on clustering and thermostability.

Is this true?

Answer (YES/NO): NO